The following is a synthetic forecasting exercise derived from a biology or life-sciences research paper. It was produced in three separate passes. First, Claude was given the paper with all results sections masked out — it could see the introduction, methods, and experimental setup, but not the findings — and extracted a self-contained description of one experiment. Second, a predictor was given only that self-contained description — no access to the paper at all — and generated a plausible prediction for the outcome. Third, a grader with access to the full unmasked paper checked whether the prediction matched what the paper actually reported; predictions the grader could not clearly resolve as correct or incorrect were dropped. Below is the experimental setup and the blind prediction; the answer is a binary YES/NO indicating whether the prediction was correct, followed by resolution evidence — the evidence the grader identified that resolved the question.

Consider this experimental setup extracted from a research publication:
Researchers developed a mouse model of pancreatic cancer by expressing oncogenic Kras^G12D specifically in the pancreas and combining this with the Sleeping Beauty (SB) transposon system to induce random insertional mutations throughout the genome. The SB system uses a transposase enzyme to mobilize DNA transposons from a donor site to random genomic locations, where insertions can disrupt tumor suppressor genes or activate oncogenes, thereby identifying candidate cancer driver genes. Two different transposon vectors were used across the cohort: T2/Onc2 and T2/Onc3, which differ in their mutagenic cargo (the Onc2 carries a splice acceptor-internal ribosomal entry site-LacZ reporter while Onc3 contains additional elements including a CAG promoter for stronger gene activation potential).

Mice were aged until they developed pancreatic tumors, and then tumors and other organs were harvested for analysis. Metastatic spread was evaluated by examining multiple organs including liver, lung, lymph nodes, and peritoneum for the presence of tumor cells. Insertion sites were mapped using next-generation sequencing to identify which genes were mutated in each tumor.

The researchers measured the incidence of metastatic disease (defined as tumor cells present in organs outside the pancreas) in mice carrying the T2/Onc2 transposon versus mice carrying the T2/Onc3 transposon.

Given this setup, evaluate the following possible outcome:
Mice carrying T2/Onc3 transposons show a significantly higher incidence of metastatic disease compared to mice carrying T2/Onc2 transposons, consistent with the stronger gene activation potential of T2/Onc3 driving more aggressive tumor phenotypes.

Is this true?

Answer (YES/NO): YES